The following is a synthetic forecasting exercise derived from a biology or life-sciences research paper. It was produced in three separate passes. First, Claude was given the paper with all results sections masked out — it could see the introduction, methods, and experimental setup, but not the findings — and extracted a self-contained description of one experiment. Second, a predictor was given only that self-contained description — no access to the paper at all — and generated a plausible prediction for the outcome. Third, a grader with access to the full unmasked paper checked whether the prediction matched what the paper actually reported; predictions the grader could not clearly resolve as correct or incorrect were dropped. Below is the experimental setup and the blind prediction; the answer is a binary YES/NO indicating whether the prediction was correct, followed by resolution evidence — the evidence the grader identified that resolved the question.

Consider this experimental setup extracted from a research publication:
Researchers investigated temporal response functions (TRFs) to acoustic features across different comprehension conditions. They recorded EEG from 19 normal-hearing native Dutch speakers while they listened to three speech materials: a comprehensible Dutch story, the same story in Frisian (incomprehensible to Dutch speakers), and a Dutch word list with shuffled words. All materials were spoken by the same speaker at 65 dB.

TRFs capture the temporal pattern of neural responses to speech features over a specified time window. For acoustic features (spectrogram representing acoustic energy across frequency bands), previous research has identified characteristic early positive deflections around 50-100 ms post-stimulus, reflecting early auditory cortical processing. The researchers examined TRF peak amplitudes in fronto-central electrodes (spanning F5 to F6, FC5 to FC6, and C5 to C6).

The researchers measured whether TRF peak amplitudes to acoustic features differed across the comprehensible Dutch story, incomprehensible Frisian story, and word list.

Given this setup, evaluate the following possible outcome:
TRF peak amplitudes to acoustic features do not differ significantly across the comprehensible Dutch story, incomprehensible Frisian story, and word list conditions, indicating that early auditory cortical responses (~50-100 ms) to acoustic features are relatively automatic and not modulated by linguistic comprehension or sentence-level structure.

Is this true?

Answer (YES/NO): YES